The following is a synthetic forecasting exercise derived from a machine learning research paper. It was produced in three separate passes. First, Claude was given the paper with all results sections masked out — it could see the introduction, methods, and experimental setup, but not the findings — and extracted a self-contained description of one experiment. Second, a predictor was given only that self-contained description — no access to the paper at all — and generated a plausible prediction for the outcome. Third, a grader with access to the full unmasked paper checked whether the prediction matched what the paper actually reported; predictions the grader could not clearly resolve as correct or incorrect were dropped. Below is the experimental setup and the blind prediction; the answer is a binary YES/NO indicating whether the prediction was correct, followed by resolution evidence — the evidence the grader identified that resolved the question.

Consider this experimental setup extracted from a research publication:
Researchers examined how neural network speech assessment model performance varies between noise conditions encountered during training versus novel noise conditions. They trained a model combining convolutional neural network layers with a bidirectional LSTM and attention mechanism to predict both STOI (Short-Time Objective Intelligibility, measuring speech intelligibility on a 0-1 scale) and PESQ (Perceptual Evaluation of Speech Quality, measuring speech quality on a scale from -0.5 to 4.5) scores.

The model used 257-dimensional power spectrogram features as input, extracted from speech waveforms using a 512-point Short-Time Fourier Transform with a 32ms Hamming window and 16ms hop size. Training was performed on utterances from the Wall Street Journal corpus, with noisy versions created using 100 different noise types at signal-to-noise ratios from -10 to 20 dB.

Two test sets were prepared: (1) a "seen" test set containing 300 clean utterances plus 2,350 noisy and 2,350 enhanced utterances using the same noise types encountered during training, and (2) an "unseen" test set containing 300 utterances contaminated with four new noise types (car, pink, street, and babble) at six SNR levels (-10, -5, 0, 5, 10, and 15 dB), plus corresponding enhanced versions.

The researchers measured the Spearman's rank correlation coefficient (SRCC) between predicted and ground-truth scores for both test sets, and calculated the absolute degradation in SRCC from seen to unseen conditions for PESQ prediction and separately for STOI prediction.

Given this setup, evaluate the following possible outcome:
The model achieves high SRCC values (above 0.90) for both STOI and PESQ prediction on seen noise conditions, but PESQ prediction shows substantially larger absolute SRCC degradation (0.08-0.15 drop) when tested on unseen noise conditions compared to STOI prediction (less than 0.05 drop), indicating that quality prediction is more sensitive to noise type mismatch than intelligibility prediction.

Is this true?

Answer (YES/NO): NO